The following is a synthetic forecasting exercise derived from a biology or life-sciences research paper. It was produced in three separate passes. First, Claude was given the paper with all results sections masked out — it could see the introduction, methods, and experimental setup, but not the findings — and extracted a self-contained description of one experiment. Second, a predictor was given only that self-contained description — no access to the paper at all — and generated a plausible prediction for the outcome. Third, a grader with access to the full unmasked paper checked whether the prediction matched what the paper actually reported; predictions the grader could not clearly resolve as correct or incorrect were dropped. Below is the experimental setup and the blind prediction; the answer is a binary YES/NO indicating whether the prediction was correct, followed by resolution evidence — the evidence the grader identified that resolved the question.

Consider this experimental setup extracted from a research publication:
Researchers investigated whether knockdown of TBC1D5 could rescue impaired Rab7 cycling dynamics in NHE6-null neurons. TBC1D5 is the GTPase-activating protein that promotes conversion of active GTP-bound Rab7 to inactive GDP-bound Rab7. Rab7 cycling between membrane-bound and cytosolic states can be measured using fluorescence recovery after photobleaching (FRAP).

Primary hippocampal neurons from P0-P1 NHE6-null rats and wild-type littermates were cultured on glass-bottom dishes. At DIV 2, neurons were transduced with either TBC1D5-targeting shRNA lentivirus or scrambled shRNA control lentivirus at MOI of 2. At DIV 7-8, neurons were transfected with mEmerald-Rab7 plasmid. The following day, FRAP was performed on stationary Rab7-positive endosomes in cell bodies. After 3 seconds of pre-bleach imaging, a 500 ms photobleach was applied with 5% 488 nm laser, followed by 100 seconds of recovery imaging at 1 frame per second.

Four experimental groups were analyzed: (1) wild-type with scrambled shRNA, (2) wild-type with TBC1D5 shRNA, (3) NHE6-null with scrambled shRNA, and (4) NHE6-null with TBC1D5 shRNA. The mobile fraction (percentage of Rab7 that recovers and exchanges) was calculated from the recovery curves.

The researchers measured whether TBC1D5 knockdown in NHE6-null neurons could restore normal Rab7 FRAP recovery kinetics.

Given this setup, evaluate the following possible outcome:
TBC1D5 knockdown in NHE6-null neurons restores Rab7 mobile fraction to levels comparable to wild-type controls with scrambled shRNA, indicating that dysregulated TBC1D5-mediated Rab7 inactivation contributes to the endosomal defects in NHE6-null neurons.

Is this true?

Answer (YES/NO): YES